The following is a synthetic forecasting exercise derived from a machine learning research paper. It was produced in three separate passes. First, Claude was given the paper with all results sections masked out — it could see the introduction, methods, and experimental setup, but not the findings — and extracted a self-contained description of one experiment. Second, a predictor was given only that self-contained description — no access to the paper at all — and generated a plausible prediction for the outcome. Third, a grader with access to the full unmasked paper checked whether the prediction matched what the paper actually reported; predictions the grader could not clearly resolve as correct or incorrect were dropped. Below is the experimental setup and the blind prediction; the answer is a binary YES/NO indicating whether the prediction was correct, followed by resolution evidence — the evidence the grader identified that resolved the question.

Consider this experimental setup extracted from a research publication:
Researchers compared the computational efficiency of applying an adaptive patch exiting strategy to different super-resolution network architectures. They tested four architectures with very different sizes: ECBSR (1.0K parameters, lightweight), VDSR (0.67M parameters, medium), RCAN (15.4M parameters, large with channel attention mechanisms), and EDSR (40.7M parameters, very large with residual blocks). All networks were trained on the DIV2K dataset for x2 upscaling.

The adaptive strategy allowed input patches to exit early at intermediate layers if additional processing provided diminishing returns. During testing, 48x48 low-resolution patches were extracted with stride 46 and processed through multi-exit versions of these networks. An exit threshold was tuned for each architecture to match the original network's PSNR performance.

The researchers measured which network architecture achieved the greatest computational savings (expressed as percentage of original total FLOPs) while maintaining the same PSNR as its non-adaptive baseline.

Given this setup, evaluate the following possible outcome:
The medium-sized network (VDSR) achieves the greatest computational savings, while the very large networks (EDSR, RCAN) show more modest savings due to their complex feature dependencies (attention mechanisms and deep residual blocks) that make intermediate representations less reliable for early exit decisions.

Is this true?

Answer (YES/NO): NO